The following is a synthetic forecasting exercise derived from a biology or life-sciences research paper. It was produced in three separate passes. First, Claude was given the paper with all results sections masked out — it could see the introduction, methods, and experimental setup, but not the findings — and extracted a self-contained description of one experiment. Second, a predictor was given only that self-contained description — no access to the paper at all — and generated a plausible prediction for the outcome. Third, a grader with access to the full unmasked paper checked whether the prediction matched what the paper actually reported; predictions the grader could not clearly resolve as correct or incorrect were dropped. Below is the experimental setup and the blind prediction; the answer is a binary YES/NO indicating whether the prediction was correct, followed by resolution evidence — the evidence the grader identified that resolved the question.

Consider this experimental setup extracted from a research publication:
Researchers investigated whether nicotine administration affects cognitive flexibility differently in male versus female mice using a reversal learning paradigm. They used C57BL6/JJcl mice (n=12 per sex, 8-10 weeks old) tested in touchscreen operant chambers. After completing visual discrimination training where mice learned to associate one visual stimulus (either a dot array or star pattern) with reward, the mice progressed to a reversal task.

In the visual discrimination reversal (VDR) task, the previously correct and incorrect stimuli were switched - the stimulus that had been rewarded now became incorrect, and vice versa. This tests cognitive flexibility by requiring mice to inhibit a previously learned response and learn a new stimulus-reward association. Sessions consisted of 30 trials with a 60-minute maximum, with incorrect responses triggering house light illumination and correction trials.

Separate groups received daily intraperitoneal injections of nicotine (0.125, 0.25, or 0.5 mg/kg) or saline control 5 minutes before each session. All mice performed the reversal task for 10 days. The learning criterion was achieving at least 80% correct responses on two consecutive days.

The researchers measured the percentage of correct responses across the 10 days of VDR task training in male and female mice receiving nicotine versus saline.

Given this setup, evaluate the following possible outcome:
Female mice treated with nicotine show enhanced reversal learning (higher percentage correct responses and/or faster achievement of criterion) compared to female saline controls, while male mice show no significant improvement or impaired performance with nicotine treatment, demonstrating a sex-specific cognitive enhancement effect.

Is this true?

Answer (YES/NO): NO